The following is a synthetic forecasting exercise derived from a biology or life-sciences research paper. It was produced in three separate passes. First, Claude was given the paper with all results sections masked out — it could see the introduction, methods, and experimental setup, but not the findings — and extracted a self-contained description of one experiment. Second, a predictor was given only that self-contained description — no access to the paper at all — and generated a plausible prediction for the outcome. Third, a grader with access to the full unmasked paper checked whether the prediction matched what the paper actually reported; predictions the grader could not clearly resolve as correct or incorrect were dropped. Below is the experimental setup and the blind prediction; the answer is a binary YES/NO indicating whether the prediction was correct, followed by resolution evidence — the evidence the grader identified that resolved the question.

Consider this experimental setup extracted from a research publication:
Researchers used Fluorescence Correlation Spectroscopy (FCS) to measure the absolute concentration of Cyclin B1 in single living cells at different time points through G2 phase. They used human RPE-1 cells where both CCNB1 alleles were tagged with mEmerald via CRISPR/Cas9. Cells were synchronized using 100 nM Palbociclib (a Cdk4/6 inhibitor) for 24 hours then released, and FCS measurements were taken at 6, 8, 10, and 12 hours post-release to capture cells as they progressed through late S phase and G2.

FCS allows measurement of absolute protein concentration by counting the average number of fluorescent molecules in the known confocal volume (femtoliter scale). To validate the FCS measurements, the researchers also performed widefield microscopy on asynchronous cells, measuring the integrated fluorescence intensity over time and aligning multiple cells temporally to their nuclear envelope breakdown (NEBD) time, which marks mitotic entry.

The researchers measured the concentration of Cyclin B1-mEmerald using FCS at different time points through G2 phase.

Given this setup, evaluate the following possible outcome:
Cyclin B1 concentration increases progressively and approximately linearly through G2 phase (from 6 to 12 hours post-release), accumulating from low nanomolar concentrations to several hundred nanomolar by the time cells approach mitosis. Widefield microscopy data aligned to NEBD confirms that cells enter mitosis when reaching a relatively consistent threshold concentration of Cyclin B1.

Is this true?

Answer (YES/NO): NO